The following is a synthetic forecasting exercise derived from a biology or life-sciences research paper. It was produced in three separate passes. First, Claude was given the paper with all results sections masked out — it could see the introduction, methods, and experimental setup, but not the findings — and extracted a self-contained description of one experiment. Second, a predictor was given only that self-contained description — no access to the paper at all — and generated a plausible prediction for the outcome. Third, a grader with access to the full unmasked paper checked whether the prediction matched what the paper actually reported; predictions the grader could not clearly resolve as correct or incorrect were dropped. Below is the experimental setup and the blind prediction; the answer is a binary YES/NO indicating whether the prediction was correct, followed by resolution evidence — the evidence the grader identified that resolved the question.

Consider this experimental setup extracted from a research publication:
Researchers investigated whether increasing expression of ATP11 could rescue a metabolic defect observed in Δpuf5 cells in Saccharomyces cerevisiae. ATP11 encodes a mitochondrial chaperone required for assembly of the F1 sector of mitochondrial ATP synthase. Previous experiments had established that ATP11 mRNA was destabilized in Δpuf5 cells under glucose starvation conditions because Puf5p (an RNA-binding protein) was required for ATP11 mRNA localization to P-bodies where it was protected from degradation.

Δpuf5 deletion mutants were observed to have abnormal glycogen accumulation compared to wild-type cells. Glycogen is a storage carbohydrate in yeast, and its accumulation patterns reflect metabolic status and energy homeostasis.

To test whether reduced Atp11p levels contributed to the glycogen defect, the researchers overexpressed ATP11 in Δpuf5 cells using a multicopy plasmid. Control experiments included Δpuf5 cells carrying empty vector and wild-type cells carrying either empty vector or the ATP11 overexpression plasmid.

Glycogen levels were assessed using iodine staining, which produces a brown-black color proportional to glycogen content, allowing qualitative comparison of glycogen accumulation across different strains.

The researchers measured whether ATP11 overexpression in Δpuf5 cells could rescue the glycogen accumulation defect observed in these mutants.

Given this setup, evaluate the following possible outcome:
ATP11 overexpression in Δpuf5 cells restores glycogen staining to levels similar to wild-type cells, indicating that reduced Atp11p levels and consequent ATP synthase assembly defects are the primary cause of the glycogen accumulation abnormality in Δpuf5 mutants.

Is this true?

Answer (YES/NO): YES